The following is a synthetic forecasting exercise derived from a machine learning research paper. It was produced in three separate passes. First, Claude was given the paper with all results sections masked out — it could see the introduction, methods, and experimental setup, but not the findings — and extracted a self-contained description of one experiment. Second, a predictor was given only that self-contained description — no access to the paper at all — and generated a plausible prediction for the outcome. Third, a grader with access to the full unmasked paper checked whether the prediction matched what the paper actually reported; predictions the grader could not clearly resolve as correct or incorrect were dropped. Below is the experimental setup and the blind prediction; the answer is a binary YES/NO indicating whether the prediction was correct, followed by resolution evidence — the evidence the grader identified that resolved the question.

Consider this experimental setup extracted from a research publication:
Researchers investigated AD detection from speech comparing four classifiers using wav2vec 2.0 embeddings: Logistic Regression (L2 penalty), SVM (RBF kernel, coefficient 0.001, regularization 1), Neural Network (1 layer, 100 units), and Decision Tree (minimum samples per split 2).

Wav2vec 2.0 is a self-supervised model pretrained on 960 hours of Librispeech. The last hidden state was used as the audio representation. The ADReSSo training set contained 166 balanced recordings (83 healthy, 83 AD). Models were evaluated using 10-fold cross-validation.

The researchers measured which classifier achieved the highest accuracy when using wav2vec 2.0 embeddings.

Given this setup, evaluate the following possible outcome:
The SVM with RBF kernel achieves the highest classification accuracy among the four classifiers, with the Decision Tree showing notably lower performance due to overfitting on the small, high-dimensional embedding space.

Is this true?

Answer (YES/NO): NO